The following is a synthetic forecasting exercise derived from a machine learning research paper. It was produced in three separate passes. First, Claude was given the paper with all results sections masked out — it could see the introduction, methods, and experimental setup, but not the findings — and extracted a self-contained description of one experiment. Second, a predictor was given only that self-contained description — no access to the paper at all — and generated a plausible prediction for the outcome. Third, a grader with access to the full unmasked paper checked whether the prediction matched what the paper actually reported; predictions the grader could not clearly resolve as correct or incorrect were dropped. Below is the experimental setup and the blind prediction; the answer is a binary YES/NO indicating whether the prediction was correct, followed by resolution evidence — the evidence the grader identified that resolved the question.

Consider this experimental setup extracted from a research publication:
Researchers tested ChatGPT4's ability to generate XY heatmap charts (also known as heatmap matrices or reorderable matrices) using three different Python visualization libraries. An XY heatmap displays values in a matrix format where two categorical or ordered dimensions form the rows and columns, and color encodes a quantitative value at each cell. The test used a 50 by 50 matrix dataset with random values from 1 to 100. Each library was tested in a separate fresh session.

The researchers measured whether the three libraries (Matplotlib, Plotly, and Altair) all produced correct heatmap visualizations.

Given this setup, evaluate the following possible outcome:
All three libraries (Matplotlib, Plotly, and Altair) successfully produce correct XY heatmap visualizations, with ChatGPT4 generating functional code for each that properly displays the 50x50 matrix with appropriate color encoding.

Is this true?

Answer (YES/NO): YES